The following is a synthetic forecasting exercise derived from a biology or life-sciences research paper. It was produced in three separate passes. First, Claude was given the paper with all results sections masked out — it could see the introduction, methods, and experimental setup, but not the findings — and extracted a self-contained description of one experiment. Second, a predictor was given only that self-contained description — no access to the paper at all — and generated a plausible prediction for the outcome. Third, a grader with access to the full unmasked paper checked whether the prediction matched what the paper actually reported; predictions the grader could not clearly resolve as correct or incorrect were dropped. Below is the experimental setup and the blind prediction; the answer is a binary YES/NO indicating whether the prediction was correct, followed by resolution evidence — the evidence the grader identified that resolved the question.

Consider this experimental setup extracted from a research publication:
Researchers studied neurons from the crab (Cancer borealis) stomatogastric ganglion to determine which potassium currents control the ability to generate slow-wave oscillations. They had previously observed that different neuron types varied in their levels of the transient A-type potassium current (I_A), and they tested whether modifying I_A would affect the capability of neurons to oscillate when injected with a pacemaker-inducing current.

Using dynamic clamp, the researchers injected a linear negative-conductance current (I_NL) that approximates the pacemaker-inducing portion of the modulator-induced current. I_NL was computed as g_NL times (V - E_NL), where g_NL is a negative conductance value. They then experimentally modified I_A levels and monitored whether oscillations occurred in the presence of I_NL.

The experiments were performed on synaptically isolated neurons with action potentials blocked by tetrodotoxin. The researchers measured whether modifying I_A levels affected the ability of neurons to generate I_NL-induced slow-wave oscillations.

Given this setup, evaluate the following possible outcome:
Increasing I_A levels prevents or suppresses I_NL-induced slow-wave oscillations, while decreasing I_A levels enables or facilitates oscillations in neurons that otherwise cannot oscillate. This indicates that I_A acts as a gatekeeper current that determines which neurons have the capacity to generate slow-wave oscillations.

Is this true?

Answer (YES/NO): NO